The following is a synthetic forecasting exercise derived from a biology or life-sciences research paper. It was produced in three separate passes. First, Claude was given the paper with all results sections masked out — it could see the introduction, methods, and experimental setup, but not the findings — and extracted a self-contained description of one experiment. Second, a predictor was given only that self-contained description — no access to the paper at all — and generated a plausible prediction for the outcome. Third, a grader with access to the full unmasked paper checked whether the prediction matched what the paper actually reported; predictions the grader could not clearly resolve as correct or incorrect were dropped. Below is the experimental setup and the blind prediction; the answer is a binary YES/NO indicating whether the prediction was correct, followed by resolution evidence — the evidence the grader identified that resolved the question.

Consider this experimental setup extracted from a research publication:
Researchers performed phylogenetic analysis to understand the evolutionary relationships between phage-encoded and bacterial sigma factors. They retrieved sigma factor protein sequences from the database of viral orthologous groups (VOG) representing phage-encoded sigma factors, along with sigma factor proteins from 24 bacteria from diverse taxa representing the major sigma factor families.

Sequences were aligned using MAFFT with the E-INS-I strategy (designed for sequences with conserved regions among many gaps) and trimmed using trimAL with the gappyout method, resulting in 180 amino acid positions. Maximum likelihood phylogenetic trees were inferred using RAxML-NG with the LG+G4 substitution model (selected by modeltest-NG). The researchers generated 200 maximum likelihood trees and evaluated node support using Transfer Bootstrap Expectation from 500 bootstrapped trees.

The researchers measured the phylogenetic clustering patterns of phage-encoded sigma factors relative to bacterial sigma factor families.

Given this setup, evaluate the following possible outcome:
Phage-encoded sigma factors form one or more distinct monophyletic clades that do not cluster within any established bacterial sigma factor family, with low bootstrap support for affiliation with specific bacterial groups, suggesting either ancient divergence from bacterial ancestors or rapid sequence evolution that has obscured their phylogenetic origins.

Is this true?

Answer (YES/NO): NO